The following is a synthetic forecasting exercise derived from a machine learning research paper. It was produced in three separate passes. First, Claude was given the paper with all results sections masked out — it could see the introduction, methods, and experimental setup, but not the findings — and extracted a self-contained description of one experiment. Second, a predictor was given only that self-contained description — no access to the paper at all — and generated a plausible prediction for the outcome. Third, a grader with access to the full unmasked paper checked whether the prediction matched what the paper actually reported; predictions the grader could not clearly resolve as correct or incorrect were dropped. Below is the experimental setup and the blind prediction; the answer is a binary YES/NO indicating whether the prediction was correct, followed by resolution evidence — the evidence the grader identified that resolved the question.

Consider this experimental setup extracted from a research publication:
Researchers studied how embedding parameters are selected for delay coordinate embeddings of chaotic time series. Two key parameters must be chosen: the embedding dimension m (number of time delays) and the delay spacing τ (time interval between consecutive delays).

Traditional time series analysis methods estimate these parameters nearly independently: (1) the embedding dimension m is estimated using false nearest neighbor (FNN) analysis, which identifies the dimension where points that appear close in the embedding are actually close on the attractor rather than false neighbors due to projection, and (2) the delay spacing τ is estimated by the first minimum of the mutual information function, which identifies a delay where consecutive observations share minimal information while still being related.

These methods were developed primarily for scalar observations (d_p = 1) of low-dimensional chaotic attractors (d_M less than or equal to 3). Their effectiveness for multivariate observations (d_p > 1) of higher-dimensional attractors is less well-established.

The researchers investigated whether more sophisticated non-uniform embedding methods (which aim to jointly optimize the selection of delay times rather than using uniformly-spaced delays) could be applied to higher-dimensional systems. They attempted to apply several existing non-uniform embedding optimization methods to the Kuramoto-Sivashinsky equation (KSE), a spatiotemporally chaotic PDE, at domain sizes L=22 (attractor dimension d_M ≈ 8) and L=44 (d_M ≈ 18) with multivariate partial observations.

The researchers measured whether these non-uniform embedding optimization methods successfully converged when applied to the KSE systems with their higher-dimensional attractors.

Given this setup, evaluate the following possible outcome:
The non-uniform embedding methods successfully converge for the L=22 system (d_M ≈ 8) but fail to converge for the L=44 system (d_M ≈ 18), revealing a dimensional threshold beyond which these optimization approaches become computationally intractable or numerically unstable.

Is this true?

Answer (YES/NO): NO